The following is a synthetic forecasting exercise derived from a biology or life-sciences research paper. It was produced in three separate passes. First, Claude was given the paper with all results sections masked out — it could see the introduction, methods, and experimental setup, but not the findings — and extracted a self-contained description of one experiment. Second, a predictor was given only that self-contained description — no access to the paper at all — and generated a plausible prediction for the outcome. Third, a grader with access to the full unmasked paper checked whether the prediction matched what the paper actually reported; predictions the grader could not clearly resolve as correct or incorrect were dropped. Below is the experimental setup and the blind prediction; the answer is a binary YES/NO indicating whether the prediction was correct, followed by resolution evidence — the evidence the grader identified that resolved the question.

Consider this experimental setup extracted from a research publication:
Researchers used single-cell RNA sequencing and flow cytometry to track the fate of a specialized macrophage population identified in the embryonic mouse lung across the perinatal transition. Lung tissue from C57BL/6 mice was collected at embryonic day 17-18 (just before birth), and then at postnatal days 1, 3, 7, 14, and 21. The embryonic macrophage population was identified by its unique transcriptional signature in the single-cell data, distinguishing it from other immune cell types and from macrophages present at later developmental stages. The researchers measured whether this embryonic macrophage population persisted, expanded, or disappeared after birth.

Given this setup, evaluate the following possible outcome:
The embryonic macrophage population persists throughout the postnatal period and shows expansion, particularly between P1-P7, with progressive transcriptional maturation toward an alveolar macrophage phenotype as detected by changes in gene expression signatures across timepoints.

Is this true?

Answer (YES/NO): NO